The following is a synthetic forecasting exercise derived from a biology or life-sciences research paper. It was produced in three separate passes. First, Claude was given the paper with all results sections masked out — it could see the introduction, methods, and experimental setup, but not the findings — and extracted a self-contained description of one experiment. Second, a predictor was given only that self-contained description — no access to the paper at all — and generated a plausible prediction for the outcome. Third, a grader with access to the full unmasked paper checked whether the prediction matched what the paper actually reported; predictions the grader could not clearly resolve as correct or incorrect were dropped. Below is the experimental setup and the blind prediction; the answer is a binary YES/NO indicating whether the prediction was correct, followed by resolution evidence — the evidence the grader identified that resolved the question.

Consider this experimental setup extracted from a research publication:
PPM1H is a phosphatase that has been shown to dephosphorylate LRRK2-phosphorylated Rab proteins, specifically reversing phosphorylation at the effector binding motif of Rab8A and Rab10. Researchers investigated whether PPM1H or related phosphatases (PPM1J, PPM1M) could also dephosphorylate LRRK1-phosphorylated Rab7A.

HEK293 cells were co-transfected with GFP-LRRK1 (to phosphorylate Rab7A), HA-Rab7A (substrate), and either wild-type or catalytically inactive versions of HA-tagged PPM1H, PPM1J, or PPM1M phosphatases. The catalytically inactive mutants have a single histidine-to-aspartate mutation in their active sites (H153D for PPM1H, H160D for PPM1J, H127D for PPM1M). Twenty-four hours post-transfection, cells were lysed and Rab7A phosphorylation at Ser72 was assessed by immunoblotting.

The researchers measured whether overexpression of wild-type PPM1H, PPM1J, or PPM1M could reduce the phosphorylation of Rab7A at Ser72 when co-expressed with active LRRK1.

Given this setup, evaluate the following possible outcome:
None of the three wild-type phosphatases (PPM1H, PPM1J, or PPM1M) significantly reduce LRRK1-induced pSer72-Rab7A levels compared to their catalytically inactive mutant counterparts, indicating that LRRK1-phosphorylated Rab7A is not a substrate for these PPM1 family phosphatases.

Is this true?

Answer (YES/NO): NO